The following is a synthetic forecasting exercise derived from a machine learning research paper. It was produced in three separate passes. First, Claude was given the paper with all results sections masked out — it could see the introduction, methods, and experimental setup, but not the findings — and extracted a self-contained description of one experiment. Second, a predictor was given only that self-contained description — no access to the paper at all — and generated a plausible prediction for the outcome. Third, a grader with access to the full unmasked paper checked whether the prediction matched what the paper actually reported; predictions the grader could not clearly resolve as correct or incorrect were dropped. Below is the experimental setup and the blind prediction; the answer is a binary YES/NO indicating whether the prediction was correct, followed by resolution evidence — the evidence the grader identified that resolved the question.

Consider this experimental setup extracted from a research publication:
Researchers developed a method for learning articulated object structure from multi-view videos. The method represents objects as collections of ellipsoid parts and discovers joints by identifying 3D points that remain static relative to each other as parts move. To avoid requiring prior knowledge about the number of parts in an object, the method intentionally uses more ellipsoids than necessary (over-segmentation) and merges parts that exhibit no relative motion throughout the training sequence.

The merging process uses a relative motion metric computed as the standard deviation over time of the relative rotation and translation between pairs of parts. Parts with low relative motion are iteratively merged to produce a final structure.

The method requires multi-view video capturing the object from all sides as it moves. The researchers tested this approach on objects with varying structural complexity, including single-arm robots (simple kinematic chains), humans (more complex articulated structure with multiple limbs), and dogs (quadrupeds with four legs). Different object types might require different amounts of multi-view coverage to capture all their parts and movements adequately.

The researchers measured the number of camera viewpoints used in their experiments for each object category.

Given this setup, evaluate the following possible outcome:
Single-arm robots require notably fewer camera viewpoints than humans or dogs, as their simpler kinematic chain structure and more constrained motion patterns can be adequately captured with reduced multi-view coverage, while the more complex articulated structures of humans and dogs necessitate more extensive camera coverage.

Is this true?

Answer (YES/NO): NO